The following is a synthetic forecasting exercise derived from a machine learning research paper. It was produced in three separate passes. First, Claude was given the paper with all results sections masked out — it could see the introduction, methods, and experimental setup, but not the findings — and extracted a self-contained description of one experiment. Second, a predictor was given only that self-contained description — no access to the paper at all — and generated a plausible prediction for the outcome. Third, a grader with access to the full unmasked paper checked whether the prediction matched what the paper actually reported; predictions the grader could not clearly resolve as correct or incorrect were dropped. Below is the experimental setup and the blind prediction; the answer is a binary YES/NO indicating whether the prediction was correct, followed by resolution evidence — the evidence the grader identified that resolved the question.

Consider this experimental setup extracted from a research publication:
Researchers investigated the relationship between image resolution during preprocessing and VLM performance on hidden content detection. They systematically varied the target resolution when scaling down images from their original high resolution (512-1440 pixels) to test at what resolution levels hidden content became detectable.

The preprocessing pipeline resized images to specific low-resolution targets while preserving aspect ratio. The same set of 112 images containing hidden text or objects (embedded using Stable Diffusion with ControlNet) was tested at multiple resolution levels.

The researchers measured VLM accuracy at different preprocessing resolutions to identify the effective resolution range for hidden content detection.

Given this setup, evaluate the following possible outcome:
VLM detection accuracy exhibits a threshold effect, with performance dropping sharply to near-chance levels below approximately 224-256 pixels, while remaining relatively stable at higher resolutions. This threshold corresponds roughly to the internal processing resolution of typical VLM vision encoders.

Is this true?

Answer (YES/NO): NO